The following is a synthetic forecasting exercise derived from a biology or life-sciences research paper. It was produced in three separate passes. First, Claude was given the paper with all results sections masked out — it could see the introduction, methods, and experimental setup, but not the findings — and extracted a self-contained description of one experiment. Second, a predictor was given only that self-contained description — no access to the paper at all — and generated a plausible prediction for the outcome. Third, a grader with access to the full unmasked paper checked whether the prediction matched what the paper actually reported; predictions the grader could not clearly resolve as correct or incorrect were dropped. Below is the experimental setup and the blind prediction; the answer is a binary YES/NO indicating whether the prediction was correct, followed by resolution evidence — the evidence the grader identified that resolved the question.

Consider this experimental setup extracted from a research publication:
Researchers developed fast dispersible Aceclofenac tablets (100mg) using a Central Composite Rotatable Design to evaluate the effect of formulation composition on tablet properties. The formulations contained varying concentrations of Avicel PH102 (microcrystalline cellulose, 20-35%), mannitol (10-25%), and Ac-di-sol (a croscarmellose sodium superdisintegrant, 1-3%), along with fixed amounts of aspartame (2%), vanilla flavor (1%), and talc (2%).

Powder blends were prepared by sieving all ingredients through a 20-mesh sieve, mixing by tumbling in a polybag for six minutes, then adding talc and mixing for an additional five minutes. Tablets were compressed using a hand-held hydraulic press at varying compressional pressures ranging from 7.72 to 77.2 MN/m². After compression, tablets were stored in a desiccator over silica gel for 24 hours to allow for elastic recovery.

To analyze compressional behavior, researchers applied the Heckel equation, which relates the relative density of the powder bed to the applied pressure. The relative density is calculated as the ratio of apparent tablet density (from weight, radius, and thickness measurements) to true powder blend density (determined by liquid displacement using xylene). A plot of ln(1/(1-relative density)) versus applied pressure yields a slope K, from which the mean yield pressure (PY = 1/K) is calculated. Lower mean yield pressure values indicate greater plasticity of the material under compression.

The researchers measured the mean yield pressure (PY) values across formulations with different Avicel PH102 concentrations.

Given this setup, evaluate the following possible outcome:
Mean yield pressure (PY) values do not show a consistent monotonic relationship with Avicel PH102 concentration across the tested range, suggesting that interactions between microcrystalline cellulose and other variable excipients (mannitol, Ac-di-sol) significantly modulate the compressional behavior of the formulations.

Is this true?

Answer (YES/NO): YES